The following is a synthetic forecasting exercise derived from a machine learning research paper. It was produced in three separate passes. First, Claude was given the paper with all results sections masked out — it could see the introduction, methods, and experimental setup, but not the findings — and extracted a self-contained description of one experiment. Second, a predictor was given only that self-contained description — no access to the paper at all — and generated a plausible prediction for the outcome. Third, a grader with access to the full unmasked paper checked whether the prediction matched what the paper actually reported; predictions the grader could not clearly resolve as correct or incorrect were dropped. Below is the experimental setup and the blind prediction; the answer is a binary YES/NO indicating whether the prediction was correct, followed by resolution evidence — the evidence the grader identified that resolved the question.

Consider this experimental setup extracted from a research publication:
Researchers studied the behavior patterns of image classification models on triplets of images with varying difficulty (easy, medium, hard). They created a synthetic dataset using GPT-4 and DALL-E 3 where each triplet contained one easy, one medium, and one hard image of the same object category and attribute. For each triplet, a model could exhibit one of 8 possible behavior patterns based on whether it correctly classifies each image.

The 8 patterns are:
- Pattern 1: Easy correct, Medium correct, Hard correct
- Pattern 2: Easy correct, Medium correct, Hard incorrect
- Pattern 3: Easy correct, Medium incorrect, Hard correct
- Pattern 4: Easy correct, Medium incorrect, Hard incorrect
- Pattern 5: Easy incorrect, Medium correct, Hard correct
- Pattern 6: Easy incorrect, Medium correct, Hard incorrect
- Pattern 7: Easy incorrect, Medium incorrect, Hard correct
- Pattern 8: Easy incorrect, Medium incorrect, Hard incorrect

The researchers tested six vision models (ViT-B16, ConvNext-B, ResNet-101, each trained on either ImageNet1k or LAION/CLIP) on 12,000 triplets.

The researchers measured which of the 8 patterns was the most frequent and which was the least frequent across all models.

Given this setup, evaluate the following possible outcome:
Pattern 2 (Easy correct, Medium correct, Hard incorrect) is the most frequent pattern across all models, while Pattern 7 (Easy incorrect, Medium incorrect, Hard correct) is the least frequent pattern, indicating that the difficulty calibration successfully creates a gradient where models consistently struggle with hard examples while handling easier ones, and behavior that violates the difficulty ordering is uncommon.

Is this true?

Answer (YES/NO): YES